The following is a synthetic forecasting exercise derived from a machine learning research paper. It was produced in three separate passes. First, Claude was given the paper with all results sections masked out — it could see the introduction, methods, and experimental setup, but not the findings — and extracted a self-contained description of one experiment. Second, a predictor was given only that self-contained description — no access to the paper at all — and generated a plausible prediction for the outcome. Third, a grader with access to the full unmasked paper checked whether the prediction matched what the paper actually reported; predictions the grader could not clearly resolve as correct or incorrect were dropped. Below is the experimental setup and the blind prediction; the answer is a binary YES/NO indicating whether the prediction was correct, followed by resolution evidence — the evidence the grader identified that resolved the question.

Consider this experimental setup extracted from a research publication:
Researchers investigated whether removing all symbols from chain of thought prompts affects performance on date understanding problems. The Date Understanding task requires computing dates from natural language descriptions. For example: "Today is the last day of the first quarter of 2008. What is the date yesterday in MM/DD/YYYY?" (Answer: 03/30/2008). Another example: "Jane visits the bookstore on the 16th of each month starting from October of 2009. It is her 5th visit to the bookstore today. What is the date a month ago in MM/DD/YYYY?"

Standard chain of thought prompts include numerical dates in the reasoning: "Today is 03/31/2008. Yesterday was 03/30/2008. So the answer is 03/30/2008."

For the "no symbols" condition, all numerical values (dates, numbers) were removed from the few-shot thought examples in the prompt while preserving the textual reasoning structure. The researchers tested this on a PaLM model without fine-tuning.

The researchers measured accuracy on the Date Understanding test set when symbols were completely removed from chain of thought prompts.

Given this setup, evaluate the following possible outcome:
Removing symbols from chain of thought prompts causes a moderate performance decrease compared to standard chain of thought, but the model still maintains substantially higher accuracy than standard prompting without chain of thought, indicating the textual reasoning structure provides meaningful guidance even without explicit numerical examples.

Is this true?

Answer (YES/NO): NO